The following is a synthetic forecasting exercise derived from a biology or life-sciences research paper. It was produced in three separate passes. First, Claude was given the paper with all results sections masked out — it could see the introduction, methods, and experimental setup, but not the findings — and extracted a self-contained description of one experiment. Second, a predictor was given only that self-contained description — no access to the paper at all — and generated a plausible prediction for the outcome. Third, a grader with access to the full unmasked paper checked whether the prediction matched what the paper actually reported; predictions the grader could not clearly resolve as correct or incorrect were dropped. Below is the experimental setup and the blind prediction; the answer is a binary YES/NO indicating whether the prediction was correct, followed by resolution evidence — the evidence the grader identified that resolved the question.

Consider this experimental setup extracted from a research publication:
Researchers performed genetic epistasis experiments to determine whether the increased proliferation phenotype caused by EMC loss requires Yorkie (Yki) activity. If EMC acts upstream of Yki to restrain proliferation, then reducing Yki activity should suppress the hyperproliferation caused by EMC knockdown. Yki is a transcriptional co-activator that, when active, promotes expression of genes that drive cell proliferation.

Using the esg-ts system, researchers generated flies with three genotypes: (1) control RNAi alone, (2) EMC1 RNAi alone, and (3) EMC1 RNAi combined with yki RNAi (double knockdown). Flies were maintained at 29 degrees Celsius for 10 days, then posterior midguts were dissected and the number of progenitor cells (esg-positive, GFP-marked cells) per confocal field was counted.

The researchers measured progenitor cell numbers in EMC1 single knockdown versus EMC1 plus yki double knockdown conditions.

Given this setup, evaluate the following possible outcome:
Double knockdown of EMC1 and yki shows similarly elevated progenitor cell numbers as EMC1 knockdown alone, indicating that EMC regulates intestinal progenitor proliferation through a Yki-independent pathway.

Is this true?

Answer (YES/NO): NO